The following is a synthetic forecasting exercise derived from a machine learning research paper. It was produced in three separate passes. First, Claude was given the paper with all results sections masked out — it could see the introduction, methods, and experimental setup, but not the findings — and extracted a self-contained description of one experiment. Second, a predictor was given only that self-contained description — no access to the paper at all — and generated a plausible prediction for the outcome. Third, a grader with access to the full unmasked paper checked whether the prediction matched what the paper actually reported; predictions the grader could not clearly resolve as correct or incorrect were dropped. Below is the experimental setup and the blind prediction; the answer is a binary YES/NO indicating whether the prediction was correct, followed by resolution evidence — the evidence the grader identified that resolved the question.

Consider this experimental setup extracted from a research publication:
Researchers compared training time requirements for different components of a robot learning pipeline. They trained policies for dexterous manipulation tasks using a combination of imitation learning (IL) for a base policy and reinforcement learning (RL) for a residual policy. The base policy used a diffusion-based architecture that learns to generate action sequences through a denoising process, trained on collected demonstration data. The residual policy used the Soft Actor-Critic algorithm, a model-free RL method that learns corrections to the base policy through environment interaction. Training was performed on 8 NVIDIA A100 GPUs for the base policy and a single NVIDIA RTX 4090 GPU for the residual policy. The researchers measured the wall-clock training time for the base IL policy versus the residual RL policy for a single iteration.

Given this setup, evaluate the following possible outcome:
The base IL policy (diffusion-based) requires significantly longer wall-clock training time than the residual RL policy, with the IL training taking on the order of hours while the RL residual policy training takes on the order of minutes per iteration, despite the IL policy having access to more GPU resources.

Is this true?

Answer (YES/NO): NO